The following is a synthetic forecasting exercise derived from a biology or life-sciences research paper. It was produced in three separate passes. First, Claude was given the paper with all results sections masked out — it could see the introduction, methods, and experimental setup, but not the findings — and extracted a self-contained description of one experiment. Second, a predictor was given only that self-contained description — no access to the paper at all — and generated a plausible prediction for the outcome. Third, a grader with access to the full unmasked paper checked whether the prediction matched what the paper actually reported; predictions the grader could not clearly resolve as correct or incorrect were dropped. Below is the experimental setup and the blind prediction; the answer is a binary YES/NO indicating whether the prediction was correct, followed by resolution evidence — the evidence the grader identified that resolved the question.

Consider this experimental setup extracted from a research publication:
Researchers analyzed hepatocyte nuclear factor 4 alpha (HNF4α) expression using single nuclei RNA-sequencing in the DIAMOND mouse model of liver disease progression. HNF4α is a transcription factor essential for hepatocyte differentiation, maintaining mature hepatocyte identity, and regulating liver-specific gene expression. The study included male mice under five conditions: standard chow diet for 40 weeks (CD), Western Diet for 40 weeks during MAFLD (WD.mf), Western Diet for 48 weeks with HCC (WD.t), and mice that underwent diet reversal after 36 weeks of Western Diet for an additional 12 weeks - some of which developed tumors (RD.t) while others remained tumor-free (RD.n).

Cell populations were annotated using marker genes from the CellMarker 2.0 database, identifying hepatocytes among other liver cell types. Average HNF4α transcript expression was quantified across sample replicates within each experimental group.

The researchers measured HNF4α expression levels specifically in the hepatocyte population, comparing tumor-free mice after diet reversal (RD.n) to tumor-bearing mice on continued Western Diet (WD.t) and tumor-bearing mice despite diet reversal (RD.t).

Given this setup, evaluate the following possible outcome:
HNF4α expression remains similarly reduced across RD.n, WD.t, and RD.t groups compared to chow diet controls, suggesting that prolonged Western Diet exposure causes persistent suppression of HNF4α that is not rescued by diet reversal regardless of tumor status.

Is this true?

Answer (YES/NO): NO